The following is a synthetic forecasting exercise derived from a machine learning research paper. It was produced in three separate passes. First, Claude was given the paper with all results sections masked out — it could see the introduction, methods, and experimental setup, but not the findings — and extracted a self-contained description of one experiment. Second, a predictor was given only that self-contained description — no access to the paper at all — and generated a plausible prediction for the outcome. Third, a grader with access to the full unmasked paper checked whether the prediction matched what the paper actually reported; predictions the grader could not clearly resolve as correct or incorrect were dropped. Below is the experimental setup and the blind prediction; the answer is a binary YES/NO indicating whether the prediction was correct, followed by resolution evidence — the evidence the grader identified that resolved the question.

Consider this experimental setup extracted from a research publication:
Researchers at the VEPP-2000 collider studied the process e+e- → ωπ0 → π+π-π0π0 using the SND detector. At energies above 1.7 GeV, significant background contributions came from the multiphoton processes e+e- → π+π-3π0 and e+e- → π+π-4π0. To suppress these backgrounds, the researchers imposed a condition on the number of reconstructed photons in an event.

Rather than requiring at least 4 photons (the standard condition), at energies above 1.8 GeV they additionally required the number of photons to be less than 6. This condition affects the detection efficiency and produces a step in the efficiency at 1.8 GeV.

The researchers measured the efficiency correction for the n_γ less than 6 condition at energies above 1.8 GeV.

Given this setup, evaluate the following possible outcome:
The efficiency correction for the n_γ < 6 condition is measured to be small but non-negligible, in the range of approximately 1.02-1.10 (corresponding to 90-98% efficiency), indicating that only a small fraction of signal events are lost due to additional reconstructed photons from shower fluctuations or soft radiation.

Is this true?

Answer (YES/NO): NO